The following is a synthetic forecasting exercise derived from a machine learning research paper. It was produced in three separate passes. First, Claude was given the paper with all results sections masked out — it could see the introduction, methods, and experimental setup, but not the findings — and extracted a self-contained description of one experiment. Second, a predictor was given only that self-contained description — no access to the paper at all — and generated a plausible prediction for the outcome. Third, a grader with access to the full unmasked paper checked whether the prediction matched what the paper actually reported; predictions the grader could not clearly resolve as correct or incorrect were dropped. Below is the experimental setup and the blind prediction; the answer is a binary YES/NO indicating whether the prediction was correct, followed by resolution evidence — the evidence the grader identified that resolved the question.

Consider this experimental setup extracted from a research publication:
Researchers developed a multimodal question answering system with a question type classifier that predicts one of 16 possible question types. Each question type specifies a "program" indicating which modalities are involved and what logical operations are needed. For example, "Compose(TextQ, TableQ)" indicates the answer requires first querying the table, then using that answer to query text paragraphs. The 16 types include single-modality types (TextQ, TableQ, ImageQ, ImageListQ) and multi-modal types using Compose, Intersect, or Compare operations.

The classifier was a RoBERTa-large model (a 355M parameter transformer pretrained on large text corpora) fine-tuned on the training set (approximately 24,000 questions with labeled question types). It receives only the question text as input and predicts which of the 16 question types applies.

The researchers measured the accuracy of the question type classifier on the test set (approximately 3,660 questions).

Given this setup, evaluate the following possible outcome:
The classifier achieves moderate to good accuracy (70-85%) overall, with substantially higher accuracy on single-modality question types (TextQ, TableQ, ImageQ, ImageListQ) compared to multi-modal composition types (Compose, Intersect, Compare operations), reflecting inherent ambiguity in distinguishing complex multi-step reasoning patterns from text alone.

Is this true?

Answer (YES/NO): NO